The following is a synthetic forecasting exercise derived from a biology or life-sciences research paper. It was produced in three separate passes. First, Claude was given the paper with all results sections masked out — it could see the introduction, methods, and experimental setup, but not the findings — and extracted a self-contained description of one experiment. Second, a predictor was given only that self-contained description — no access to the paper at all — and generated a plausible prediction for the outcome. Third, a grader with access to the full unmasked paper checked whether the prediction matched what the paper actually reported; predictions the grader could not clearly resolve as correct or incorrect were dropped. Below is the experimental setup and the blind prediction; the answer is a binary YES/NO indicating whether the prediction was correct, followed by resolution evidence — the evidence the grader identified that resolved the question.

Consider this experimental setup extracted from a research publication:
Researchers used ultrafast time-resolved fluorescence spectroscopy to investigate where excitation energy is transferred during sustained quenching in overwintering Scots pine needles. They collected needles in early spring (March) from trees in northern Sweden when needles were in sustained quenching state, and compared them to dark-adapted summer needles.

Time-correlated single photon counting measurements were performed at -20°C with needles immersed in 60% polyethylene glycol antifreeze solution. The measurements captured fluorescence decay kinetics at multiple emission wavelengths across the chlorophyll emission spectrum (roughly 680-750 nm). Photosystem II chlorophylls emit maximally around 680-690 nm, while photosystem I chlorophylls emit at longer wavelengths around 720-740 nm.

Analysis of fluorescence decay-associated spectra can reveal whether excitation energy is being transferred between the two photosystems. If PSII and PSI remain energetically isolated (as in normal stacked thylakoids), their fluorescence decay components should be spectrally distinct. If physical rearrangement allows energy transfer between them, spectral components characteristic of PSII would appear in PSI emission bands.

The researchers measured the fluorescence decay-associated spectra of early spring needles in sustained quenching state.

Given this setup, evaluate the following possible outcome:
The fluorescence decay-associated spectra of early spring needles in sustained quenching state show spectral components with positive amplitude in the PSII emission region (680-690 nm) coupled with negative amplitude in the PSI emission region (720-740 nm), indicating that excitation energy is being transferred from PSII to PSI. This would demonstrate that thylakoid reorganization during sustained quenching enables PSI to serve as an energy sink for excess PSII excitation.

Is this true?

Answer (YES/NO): NO